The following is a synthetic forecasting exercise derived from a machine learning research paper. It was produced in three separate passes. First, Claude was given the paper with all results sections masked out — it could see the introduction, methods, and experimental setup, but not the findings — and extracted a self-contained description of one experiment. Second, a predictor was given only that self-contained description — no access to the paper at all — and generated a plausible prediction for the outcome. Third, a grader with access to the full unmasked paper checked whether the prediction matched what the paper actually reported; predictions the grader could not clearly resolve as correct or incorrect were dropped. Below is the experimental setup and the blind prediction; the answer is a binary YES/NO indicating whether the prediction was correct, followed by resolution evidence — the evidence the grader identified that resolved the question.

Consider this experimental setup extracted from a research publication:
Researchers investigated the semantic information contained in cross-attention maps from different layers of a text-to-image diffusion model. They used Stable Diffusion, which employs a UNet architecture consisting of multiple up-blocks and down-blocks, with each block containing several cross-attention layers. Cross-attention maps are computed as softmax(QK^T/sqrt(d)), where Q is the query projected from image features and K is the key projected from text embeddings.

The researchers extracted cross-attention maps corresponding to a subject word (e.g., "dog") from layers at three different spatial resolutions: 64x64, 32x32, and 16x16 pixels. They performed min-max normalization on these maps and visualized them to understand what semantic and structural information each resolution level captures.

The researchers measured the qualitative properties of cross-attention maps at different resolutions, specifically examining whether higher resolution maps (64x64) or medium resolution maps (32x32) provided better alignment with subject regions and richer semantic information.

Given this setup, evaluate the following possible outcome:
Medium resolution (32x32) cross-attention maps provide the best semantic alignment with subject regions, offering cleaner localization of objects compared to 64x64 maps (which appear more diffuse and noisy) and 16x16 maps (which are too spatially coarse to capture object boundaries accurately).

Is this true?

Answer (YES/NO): NO